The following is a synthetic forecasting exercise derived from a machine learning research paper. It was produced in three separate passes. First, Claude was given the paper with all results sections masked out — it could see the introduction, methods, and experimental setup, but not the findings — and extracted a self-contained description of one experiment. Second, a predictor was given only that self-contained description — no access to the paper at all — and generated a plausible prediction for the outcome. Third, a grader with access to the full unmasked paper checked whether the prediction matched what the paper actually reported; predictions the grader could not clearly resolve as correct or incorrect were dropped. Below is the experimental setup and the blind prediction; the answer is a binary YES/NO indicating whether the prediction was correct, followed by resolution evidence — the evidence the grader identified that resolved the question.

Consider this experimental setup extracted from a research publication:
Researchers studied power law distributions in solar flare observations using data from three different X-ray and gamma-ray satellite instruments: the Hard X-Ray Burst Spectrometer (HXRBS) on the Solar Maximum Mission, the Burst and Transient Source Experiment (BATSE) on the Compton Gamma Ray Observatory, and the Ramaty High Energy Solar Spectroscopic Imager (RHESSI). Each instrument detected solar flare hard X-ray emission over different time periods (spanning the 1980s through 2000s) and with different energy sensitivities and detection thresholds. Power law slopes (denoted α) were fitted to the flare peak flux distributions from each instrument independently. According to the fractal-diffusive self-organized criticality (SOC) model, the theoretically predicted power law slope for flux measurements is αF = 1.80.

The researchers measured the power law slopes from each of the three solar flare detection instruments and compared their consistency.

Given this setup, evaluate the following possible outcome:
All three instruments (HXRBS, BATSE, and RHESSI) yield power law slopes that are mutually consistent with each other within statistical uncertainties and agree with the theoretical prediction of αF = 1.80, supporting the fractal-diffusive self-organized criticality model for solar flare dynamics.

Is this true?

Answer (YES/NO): YES